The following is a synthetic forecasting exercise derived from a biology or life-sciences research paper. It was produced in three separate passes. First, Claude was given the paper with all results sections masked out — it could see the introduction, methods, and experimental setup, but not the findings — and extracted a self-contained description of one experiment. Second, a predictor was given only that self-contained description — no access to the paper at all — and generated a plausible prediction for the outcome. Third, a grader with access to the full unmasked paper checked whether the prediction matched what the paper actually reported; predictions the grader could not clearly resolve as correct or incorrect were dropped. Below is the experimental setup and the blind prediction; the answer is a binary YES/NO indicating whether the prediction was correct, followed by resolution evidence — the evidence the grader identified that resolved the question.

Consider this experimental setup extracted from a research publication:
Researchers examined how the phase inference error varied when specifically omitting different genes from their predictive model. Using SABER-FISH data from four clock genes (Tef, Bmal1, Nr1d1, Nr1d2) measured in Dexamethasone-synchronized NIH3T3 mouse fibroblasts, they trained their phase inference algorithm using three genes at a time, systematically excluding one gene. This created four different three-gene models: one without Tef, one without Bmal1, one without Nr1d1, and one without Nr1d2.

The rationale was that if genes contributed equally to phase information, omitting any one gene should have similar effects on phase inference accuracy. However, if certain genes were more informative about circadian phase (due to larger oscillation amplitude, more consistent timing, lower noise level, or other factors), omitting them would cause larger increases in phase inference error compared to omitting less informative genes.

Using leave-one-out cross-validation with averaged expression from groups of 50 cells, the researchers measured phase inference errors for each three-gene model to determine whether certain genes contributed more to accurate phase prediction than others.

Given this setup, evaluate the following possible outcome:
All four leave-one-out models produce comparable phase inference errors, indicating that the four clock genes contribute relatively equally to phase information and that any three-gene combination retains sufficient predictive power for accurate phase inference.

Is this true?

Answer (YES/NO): YES